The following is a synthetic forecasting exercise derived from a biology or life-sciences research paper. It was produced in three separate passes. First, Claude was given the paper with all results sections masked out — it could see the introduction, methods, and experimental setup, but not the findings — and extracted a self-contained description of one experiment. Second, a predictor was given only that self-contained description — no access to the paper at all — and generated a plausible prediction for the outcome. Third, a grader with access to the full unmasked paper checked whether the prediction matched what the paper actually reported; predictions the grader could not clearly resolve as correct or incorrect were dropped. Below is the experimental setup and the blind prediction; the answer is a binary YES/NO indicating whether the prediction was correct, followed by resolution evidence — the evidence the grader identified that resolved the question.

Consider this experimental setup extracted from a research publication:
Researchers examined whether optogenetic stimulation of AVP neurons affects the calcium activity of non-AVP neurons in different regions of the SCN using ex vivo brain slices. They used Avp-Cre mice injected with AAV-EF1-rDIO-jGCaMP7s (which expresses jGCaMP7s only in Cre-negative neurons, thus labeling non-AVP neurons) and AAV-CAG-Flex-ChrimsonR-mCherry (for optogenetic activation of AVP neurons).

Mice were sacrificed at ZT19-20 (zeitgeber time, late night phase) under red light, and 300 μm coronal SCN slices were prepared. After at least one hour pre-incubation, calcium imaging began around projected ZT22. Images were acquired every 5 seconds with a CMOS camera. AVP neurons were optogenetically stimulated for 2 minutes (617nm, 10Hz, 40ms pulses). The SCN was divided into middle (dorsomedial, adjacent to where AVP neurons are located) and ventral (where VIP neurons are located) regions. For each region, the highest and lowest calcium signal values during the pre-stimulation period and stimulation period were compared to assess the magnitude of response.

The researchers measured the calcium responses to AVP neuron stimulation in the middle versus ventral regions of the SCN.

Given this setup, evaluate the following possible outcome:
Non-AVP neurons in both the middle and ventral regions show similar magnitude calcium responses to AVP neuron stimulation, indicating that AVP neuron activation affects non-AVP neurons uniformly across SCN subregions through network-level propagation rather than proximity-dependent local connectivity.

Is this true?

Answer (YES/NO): NO